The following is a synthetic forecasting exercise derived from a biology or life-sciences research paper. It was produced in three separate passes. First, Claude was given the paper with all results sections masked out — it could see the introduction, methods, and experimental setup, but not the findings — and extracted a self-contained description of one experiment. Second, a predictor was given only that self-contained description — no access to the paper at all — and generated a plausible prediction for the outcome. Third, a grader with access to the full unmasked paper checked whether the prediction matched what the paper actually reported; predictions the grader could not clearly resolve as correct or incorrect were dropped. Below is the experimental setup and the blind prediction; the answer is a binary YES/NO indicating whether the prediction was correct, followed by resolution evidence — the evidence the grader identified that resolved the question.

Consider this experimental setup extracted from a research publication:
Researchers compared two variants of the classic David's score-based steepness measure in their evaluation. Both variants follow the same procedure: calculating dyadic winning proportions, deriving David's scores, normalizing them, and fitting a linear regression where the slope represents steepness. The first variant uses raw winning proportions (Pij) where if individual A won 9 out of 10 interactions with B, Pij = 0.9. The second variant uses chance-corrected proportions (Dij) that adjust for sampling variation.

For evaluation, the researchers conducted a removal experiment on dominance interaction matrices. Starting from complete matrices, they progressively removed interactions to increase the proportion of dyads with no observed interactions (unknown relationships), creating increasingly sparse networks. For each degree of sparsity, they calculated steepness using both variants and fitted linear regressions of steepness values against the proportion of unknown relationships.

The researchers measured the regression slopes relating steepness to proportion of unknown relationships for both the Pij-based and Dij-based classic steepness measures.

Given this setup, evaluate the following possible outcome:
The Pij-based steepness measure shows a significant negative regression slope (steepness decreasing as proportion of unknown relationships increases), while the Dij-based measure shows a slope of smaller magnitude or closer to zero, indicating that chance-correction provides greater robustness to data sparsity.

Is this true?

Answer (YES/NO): NO